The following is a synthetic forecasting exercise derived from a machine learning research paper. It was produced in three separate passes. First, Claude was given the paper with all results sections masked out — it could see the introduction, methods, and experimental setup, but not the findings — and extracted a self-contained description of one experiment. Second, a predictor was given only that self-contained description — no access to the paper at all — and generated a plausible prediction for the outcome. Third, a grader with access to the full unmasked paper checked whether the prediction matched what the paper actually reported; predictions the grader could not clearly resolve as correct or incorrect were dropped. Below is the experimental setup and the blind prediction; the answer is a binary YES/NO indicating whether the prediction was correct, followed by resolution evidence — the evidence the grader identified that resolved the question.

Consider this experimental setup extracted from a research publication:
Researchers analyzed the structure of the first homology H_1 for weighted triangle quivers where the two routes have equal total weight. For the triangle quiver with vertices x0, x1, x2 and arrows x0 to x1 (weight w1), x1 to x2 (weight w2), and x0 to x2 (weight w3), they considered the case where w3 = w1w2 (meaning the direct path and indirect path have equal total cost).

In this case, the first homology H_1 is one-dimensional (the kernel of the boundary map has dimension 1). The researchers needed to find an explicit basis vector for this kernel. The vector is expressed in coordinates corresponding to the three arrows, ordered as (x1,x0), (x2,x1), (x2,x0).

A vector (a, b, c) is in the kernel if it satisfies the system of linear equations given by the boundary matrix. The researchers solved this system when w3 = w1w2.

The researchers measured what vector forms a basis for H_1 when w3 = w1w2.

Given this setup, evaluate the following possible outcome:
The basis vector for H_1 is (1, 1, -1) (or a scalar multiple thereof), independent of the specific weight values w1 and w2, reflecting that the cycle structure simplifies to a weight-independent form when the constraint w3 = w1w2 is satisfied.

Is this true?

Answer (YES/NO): NO